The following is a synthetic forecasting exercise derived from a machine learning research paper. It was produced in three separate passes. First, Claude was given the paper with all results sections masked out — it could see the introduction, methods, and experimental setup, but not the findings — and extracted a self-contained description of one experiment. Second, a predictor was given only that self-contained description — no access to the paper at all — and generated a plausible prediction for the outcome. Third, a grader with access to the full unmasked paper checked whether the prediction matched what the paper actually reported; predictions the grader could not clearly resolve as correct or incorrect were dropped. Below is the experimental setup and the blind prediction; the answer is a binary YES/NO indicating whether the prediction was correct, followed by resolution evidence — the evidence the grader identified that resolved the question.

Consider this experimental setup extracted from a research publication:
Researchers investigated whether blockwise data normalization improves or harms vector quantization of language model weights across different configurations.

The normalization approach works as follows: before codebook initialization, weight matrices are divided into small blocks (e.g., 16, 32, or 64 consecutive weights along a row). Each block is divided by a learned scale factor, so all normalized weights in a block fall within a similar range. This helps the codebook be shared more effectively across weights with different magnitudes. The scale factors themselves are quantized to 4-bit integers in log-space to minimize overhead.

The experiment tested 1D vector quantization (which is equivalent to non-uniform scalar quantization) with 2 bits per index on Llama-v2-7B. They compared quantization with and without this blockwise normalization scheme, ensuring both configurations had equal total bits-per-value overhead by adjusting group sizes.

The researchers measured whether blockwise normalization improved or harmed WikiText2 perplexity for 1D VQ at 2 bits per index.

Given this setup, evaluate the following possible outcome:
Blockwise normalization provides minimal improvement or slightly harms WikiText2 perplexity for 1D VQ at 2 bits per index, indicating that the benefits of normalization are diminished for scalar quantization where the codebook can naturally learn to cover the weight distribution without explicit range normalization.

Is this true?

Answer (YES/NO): YES